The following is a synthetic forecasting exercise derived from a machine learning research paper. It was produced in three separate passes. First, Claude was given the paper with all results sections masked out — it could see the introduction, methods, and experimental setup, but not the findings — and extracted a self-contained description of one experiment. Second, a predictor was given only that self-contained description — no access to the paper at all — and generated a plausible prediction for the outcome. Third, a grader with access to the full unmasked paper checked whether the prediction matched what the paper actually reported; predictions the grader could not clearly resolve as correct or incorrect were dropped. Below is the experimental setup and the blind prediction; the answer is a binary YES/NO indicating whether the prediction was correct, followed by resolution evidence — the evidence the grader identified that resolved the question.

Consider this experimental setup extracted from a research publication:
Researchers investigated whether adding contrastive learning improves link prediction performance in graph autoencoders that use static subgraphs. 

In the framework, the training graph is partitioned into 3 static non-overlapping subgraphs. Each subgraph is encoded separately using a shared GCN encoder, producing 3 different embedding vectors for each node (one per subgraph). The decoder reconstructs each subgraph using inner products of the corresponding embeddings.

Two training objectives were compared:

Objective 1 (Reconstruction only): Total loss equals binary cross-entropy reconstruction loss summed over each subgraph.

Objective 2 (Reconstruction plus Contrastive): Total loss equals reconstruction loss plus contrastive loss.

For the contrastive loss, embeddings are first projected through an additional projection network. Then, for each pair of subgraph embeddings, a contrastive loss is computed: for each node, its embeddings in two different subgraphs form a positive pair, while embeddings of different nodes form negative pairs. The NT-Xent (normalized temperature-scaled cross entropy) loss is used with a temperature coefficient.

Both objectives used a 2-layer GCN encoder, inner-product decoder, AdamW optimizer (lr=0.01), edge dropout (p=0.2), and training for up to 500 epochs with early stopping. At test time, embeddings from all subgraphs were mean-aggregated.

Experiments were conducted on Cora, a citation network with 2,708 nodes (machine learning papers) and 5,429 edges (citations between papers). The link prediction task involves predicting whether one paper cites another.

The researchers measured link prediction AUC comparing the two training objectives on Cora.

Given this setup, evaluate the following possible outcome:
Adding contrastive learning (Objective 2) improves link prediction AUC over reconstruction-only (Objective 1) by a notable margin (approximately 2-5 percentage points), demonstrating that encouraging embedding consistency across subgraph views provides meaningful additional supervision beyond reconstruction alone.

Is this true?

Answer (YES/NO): NO